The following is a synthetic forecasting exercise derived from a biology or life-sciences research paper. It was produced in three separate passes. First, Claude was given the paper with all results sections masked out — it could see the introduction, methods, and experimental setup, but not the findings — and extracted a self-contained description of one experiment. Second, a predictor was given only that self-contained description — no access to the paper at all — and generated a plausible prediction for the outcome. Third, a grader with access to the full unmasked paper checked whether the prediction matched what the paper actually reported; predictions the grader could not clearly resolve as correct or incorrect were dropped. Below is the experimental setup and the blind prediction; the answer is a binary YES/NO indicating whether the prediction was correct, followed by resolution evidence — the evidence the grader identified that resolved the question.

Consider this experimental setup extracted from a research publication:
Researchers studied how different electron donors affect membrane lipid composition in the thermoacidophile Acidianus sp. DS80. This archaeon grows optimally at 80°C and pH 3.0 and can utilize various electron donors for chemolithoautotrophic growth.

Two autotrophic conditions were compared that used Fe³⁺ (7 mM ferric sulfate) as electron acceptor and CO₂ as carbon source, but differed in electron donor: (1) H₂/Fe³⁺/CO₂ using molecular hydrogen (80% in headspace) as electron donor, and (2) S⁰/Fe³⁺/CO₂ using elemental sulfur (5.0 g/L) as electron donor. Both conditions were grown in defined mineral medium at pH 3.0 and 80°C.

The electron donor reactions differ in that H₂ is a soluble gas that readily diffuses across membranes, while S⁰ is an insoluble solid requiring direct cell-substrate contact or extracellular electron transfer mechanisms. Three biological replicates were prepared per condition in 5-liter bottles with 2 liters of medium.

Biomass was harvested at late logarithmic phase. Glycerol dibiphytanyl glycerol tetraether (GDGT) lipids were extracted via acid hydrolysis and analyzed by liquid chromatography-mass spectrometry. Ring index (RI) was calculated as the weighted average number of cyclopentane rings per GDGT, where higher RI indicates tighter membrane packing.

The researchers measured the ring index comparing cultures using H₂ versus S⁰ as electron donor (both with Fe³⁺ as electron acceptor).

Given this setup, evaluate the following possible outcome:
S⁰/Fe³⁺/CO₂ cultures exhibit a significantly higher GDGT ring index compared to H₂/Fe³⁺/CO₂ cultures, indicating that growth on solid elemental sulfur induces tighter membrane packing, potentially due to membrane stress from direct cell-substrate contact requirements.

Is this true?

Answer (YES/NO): YES